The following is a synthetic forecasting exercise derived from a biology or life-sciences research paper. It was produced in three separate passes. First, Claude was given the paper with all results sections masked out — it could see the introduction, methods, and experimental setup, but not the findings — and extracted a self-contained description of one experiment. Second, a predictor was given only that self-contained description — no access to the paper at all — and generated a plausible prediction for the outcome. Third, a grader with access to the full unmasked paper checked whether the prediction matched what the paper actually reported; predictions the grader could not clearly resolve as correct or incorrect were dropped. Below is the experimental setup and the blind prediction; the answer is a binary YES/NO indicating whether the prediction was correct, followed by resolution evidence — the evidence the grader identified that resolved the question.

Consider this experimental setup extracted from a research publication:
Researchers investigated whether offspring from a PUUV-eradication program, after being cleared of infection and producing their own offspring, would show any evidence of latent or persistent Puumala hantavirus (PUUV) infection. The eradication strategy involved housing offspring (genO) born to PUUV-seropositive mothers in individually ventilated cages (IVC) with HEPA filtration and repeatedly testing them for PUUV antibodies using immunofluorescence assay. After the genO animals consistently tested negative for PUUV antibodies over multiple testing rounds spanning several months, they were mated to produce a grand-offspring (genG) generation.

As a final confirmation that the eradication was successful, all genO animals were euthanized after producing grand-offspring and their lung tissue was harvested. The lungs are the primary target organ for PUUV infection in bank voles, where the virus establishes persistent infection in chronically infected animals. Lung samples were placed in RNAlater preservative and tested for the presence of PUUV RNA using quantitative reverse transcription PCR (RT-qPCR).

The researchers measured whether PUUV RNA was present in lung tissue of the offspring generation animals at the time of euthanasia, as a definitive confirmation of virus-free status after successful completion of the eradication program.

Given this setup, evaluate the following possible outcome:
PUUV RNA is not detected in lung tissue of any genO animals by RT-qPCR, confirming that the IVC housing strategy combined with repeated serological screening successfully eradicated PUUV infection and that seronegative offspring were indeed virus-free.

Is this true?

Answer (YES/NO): YES